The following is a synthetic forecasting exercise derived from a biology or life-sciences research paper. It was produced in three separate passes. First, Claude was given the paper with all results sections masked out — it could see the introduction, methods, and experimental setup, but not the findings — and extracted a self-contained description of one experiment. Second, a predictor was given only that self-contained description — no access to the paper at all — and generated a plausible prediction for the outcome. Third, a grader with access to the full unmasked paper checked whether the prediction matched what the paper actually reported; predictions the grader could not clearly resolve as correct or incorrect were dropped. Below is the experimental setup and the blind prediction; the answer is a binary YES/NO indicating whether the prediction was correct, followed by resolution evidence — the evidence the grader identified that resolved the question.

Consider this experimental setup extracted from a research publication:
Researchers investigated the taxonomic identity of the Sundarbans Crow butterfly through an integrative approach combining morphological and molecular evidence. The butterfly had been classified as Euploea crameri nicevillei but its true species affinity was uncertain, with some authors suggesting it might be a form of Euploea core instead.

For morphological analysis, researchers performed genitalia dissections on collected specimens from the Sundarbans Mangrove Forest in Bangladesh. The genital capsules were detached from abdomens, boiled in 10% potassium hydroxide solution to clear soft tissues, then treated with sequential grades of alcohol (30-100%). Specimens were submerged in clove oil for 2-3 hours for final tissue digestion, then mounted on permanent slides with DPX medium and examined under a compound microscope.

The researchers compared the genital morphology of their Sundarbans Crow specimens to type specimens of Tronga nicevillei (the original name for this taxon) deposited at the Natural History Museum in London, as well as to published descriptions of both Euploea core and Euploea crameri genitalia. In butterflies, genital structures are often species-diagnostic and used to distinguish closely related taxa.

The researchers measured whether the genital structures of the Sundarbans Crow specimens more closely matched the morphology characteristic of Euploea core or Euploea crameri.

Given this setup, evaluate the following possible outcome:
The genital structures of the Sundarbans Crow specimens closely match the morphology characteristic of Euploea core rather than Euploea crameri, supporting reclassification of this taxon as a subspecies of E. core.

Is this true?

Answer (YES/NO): YES